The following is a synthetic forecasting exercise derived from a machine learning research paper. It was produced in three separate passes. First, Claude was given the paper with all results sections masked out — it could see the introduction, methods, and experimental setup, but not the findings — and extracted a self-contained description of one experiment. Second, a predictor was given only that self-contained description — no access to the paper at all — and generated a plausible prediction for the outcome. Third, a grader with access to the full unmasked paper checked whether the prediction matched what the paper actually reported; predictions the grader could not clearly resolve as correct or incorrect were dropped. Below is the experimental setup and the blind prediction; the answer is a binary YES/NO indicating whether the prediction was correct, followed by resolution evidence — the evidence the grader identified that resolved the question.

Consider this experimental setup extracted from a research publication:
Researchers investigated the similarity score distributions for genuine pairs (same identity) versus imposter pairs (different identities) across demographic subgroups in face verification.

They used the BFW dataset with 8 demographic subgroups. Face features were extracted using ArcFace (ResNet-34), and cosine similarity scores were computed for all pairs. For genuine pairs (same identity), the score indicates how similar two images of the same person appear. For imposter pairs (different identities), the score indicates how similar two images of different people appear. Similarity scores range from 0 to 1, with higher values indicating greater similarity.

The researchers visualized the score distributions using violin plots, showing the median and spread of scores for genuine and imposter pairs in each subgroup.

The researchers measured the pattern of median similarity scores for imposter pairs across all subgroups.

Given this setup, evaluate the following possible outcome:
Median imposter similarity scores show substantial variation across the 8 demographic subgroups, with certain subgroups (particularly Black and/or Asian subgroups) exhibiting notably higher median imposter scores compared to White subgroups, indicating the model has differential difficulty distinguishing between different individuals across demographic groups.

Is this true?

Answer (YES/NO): NO